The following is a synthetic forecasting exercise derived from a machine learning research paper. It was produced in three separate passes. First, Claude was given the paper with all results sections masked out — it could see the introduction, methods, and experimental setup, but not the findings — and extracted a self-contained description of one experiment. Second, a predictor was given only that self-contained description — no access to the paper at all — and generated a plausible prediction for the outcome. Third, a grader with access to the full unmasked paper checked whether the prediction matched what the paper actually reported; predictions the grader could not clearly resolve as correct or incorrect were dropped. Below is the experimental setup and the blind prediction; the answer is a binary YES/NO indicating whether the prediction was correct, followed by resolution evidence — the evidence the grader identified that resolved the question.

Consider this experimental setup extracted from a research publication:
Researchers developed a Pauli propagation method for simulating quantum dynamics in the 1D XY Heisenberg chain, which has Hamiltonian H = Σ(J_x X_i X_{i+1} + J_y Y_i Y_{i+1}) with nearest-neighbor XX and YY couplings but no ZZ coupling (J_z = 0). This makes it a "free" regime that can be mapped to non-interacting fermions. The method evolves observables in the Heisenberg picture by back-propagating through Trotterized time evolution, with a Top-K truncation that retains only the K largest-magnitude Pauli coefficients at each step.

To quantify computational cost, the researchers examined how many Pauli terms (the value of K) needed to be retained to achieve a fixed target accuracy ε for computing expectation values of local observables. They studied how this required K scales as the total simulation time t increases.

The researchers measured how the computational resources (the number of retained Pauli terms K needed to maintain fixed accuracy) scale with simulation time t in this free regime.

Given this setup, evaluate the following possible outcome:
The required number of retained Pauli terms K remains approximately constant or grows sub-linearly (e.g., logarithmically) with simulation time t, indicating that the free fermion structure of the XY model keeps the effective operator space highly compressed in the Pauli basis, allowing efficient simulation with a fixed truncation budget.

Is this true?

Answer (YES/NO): NO